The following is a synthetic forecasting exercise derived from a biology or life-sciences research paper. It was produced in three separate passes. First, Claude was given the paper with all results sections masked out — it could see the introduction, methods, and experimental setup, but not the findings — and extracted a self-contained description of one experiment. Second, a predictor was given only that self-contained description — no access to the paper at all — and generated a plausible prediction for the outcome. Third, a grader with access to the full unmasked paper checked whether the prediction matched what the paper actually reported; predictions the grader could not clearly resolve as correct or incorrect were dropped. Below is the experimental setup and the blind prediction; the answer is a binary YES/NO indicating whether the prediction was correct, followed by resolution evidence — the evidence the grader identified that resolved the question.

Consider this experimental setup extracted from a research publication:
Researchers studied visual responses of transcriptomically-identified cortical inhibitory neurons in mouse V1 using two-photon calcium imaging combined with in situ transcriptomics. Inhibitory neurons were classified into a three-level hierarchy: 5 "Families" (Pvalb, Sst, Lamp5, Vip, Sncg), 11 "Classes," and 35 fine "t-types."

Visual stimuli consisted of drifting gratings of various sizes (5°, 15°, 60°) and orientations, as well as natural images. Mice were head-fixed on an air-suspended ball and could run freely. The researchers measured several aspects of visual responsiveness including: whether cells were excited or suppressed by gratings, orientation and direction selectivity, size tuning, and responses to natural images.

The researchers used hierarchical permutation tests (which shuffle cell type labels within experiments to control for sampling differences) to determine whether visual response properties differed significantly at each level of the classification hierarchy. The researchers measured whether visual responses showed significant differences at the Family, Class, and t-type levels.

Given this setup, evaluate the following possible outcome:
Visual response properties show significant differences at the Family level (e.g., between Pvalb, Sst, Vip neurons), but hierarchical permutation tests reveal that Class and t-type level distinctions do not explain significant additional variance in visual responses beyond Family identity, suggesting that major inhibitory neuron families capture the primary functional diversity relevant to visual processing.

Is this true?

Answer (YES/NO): YES